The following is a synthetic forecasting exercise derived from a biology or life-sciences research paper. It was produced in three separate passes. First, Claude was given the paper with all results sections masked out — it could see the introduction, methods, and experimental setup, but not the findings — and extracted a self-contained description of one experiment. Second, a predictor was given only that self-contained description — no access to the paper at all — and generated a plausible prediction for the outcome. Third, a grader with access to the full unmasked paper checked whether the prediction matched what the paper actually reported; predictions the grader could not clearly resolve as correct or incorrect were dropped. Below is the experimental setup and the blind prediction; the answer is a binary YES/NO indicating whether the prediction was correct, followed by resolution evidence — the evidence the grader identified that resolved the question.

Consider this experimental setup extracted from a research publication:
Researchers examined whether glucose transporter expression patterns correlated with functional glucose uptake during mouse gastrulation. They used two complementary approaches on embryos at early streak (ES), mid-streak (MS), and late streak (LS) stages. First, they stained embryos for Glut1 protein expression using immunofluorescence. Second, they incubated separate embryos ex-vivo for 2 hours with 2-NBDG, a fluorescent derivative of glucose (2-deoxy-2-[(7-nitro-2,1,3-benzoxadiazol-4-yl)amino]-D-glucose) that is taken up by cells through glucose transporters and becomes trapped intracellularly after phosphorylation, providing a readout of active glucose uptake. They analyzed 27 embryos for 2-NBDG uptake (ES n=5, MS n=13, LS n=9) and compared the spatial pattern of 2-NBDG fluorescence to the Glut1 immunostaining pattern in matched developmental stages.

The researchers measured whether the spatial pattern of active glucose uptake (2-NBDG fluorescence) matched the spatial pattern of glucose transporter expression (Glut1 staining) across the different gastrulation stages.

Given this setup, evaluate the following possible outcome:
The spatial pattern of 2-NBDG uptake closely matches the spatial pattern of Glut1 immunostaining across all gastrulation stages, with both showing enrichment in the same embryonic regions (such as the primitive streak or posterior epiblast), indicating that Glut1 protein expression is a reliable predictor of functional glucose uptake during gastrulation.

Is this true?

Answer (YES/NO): NO